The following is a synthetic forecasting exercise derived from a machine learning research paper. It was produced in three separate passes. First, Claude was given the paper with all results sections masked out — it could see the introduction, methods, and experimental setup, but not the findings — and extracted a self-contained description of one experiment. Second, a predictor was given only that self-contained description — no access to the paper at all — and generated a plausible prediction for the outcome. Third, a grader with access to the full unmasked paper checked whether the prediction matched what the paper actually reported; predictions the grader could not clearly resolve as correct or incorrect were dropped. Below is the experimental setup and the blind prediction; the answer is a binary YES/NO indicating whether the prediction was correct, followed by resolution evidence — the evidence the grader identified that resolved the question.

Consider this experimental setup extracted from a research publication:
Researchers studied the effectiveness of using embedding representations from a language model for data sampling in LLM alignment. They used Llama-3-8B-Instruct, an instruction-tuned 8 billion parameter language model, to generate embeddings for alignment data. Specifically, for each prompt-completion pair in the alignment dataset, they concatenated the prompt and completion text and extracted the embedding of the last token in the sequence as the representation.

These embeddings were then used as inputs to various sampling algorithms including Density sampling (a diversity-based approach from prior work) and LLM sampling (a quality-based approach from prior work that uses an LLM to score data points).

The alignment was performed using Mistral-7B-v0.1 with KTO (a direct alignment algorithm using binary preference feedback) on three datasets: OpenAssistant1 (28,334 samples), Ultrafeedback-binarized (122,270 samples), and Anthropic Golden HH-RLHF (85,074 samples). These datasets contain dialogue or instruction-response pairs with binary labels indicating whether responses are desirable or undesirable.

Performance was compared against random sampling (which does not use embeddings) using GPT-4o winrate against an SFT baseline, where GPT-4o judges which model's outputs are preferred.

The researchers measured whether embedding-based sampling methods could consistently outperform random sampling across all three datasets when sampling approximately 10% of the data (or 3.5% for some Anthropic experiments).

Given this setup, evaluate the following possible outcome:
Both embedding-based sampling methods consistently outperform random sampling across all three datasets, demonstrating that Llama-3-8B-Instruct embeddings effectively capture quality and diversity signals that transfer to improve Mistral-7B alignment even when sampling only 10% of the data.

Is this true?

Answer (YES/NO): YES